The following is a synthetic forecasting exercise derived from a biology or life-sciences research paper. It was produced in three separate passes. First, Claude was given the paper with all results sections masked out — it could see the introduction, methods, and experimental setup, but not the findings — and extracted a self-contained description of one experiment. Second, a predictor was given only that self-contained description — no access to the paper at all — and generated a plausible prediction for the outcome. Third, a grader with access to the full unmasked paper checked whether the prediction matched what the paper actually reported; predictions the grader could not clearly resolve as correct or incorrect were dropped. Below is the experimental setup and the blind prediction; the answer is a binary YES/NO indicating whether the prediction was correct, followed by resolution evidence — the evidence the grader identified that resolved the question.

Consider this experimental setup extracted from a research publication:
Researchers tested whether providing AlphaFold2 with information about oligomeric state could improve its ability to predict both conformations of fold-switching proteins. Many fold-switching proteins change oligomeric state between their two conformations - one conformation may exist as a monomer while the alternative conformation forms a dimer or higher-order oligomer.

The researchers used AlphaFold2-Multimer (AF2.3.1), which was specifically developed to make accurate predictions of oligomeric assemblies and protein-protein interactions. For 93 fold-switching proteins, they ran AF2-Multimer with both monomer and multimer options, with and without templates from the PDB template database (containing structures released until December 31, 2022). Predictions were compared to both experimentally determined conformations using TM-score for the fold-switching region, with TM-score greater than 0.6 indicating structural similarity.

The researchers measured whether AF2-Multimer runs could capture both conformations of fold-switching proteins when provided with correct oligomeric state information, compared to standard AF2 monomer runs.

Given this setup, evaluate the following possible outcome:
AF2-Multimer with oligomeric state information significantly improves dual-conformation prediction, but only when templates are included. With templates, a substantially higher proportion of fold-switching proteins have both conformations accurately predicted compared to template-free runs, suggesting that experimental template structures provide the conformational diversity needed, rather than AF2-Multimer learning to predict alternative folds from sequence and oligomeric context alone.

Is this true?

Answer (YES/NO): NO